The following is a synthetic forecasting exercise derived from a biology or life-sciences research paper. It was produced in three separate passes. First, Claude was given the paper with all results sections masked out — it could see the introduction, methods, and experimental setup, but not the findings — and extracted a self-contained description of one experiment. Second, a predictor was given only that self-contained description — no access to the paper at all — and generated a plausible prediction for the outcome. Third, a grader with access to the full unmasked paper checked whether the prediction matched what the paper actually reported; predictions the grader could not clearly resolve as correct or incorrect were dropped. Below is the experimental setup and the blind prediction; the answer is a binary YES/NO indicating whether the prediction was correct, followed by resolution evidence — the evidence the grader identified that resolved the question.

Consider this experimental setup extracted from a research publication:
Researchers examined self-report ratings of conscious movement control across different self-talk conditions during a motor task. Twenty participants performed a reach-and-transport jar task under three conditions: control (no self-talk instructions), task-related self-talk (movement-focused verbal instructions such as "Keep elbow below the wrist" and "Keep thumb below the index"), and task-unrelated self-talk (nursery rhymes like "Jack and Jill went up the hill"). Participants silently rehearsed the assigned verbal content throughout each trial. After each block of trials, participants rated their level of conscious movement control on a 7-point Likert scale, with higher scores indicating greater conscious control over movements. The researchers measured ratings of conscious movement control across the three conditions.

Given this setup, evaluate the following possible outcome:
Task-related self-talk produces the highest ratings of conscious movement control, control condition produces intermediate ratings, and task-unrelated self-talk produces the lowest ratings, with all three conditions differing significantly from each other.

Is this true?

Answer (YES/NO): NO